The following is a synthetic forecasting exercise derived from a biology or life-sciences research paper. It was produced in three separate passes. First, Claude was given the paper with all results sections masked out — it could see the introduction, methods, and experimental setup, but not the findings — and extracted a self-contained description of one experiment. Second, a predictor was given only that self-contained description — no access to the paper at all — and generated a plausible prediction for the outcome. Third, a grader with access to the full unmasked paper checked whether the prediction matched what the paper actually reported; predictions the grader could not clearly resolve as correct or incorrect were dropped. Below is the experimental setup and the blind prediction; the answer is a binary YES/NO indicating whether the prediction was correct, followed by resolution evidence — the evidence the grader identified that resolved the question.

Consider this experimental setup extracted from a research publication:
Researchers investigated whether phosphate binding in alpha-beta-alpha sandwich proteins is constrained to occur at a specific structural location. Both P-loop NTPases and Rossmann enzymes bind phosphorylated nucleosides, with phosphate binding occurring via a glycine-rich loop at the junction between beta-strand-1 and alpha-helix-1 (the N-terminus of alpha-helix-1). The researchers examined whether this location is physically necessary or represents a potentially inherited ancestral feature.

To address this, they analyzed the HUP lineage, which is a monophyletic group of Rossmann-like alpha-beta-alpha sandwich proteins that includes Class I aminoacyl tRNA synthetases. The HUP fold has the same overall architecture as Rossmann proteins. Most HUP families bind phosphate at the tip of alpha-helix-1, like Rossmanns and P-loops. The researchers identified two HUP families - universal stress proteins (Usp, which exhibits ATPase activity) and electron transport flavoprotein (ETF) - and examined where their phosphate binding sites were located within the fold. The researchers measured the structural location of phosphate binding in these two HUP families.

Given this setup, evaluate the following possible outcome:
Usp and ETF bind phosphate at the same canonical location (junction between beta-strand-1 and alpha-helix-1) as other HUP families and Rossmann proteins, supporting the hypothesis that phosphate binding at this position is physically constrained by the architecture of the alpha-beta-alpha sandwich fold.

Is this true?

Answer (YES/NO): NO